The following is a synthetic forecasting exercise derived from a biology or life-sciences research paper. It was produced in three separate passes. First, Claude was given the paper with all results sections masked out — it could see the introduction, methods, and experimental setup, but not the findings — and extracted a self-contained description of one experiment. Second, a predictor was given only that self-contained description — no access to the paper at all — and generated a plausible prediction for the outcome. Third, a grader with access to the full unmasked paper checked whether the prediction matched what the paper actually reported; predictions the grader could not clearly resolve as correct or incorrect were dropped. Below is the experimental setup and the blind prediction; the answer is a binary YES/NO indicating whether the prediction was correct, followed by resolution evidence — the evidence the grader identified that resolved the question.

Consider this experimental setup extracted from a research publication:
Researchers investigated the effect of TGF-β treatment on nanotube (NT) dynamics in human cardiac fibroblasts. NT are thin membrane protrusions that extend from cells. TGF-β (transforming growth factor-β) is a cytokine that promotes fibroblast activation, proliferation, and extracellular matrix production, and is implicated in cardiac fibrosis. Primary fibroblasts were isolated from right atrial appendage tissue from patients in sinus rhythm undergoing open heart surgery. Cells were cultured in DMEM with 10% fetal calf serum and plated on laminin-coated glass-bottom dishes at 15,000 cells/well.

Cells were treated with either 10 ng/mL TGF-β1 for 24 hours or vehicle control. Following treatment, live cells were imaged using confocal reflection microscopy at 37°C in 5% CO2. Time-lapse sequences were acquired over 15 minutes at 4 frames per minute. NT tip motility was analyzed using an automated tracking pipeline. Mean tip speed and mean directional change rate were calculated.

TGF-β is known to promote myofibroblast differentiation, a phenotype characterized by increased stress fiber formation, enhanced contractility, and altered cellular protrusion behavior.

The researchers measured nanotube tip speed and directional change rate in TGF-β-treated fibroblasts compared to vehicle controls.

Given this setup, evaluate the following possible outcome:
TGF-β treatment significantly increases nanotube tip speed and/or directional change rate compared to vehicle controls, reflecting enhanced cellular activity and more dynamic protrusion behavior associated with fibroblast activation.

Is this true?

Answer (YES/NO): NO